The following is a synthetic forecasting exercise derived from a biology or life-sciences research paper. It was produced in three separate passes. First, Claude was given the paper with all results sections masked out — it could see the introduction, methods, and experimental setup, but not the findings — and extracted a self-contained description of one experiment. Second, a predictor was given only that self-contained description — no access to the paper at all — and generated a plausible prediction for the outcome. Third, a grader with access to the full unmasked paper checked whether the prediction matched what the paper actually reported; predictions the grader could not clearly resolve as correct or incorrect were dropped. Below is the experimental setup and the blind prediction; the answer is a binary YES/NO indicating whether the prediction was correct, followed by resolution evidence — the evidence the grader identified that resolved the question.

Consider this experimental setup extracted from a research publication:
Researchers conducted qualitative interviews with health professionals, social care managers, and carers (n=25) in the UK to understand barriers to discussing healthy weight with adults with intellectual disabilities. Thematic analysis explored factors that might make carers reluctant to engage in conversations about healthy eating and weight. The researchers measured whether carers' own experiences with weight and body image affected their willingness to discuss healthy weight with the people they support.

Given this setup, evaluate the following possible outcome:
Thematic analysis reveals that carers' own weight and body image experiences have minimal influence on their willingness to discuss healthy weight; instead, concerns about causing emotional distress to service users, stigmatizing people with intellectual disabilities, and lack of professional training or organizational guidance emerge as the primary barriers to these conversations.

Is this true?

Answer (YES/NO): NO